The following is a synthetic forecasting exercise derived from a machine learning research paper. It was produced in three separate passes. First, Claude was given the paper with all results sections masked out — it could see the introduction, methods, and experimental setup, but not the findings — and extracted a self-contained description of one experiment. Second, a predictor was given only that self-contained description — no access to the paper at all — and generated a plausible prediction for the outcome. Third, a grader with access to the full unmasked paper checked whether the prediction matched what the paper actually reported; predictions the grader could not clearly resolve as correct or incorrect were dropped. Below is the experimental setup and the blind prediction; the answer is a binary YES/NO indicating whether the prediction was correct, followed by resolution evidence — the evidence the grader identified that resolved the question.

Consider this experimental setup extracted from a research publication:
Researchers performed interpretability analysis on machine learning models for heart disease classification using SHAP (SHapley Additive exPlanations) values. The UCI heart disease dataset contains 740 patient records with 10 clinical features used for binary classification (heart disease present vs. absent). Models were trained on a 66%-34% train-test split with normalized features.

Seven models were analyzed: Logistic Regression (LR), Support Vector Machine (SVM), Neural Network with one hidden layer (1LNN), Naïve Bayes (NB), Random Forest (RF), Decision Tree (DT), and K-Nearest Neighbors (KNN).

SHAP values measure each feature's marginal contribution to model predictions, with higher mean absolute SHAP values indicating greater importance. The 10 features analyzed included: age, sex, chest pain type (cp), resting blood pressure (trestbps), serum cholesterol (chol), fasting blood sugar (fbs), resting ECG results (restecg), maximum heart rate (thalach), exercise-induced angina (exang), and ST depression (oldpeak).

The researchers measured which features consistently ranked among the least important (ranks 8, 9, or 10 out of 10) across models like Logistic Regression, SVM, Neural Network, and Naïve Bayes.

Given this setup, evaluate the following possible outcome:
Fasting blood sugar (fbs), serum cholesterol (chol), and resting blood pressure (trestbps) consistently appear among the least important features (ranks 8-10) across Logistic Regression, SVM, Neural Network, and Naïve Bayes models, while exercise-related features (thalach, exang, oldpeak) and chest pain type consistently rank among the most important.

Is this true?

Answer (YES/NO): NO